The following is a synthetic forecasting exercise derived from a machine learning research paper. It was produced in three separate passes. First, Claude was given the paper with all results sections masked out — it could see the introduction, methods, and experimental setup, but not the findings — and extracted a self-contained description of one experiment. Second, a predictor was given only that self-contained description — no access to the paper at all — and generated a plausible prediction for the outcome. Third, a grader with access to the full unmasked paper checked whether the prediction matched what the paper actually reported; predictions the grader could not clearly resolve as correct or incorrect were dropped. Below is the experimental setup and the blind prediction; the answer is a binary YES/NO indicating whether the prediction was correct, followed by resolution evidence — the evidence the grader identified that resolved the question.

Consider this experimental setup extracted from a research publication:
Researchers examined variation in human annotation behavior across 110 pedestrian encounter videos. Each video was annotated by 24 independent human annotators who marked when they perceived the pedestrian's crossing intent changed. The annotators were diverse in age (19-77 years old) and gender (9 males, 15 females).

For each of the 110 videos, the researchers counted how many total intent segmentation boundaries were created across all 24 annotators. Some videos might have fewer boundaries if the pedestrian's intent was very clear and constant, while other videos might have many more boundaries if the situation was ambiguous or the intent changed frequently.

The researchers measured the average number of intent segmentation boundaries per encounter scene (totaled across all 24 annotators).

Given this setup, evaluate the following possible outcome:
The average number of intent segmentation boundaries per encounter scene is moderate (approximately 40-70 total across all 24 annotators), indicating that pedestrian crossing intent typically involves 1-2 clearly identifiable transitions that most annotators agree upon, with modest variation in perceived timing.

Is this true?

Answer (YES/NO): YES